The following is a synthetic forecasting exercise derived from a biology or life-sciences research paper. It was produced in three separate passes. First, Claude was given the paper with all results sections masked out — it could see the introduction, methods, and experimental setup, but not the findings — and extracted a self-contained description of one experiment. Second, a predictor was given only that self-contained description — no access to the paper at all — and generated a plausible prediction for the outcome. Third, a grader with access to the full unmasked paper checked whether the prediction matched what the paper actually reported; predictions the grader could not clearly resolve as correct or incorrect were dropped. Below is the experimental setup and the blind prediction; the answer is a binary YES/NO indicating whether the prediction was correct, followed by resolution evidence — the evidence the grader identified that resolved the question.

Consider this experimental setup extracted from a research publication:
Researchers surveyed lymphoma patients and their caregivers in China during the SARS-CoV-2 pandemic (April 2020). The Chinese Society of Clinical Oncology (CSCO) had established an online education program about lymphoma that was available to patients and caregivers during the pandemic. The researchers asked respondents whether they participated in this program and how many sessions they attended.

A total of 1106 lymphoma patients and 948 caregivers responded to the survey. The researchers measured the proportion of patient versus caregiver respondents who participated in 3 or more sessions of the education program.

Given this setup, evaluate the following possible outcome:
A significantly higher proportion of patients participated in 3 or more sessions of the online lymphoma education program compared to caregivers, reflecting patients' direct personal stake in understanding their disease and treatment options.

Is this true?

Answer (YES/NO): NO